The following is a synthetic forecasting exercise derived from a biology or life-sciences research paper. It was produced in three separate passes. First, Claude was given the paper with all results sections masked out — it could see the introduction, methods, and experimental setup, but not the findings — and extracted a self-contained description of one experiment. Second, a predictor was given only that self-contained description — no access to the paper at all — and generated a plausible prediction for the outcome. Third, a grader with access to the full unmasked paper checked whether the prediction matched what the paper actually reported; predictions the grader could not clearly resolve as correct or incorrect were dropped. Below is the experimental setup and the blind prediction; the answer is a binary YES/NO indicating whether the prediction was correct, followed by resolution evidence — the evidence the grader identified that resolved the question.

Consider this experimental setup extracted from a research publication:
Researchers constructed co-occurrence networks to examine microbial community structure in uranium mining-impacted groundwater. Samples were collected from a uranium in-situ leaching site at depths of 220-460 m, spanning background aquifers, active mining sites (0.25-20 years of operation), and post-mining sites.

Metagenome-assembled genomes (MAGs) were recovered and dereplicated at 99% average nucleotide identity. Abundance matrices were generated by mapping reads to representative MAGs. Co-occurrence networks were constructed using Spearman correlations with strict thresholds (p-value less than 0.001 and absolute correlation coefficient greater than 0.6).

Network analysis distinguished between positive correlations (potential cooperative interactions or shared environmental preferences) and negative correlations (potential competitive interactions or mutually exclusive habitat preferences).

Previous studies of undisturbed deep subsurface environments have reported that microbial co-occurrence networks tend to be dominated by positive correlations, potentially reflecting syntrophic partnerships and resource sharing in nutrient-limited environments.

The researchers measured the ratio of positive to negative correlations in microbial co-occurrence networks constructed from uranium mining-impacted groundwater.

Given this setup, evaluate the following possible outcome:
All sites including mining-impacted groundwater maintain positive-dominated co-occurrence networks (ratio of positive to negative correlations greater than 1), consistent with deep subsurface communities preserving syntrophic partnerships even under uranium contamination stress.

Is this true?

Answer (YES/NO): YES